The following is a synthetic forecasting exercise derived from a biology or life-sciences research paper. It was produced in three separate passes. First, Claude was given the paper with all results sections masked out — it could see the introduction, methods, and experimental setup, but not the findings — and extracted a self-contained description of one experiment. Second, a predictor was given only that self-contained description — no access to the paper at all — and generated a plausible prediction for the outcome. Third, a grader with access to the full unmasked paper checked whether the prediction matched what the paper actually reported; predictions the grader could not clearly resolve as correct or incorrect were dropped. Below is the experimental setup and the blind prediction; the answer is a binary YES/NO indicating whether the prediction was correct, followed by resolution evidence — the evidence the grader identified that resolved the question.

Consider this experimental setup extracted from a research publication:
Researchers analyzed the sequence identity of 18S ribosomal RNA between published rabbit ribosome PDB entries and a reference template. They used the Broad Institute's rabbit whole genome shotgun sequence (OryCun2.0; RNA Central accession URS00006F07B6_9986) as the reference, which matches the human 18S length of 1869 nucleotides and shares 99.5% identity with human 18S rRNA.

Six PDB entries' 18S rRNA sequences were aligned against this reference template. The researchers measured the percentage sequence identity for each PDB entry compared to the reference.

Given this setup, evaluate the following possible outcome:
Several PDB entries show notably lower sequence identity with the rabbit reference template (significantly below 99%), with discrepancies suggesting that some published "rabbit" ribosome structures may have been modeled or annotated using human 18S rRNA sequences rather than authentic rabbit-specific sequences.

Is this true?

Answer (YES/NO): NO